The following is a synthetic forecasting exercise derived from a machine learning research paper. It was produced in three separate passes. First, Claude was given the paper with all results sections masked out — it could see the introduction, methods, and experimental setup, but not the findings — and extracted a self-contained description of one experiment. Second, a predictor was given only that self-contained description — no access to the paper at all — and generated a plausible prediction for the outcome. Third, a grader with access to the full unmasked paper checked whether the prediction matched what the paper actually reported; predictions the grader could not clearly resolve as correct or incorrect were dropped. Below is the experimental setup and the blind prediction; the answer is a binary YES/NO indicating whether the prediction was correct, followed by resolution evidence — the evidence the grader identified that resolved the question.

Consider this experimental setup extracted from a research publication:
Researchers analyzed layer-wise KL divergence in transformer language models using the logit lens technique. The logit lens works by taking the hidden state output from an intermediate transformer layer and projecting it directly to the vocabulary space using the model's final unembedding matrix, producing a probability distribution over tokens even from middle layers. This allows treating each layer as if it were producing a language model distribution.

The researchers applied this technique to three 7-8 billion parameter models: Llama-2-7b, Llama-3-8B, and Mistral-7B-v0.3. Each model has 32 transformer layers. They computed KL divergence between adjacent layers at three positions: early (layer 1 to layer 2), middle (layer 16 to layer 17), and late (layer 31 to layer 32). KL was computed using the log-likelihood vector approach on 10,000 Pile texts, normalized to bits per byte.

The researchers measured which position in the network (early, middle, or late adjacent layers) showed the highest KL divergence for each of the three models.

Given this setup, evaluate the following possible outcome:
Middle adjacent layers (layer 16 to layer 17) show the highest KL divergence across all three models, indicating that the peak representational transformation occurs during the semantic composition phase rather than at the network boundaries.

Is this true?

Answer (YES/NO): NO